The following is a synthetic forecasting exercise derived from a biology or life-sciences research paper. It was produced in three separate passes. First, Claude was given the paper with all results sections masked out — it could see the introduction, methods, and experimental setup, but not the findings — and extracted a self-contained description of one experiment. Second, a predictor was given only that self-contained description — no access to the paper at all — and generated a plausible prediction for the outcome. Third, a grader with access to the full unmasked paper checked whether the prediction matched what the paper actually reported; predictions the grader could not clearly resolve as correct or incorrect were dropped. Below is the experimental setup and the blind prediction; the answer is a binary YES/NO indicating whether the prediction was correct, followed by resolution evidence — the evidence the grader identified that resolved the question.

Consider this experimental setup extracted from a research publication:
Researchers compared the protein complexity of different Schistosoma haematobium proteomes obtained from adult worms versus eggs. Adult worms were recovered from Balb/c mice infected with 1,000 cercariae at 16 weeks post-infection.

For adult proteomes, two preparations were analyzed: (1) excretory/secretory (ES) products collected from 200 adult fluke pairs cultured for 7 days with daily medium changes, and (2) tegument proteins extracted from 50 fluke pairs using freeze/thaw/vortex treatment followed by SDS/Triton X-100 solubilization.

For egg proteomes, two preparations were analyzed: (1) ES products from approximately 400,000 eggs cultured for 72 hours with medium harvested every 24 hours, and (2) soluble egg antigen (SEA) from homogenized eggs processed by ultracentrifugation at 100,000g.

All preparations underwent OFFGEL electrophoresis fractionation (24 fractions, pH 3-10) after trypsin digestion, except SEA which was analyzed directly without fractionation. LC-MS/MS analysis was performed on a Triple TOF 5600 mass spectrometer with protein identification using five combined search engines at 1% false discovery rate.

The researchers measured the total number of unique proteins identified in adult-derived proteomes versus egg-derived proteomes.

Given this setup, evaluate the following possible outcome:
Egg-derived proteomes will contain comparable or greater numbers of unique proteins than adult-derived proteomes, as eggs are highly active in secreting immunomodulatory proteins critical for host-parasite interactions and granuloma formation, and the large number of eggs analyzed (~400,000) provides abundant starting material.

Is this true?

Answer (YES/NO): NO